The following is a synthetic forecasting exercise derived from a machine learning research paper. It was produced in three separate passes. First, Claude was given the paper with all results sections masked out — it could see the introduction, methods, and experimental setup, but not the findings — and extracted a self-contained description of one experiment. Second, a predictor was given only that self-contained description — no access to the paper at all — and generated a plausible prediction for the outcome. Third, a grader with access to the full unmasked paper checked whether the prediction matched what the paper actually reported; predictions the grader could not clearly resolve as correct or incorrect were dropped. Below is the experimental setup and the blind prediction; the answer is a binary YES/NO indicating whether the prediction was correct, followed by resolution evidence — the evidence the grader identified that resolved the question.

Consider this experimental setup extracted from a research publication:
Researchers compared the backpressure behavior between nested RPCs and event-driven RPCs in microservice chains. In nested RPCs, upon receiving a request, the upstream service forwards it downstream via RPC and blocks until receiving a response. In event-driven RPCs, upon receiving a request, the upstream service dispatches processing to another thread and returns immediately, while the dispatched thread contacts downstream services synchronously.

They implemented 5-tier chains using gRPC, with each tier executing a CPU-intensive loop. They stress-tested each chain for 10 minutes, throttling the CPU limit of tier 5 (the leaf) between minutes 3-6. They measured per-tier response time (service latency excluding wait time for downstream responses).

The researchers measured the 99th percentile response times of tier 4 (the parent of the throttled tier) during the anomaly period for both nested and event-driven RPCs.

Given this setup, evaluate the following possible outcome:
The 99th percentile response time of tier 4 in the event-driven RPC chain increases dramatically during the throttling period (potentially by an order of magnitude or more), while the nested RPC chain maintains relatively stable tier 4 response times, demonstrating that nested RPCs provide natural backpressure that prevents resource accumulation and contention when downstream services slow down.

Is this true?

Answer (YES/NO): NO